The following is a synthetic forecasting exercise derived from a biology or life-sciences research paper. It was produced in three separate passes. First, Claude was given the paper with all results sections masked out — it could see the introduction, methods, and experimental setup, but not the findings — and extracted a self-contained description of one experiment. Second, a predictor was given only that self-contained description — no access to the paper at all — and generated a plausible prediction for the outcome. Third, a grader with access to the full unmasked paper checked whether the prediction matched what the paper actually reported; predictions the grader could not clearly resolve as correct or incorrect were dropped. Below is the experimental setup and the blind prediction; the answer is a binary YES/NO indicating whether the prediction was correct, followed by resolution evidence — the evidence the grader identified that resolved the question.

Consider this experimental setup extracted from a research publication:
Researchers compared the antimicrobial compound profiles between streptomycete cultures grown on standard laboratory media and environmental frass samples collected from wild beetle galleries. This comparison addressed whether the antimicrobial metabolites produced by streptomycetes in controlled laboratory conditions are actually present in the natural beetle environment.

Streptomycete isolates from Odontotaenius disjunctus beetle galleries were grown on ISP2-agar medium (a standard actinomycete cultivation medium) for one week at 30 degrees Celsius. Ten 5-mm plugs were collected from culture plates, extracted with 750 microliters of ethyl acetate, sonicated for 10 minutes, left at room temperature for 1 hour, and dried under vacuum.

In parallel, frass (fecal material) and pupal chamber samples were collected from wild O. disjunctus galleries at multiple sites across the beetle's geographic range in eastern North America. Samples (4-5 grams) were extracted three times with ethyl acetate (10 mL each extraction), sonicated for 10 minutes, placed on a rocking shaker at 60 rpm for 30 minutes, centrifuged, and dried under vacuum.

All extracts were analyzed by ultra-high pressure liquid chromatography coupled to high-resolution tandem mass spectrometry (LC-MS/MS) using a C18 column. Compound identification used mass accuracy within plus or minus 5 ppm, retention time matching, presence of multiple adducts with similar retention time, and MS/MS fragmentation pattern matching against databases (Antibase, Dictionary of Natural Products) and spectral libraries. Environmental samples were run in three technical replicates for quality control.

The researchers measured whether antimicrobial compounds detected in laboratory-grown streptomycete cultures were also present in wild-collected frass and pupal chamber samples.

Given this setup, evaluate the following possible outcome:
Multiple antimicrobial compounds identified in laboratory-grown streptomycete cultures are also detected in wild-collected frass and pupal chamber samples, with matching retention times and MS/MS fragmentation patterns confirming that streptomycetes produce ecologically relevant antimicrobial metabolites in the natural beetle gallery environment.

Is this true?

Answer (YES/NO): YES